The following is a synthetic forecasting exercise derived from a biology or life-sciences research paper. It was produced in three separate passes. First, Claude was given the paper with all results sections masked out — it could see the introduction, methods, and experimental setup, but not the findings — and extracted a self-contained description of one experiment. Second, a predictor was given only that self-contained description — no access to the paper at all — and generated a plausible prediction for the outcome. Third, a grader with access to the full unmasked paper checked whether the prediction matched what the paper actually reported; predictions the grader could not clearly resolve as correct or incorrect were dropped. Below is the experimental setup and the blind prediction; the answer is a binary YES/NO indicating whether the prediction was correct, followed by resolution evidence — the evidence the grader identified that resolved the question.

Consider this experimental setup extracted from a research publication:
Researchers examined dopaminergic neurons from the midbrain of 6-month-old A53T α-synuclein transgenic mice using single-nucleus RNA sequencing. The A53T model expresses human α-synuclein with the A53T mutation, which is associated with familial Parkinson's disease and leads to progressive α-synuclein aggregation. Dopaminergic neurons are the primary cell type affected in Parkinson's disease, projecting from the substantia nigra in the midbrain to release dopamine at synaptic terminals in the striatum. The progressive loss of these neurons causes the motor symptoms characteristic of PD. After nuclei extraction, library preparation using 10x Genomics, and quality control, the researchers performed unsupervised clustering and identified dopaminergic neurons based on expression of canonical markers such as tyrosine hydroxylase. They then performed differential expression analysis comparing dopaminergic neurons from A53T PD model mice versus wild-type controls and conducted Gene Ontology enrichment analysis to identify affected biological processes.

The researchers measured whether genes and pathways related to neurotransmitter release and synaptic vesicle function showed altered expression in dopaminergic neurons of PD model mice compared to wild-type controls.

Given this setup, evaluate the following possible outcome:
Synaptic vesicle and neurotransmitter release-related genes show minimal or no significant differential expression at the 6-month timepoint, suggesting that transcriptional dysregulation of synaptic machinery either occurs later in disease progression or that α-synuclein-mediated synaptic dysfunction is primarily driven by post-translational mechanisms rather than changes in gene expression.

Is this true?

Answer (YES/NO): NO